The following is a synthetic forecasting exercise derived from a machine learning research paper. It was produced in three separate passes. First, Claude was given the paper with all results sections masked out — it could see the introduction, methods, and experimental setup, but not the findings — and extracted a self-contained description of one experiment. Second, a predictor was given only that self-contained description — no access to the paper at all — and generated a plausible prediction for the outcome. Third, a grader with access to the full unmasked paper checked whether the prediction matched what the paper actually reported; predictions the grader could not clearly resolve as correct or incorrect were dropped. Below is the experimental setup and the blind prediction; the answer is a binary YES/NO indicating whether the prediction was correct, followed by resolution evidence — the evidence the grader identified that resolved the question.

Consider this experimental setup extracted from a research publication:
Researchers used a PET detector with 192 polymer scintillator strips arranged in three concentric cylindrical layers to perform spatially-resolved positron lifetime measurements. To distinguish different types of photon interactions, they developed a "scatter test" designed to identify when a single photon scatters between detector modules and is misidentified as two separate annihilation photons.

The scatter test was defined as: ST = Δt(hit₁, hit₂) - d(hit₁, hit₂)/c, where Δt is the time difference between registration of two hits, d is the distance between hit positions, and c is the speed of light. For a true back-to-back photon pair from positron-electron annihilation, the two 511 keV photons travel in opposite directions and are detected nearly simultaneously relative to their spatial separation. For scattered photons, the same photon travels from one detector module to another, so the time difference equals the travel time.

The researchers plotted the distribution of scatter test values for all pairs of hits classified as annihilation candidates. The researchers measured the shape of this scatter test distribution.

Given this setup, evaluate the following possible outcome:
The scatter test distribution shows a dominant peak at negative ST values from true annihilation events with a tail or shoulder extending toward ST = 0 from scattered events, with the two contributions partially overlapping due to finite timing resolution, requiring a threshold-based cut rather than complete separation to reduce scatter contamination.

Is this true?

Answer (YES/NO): NO